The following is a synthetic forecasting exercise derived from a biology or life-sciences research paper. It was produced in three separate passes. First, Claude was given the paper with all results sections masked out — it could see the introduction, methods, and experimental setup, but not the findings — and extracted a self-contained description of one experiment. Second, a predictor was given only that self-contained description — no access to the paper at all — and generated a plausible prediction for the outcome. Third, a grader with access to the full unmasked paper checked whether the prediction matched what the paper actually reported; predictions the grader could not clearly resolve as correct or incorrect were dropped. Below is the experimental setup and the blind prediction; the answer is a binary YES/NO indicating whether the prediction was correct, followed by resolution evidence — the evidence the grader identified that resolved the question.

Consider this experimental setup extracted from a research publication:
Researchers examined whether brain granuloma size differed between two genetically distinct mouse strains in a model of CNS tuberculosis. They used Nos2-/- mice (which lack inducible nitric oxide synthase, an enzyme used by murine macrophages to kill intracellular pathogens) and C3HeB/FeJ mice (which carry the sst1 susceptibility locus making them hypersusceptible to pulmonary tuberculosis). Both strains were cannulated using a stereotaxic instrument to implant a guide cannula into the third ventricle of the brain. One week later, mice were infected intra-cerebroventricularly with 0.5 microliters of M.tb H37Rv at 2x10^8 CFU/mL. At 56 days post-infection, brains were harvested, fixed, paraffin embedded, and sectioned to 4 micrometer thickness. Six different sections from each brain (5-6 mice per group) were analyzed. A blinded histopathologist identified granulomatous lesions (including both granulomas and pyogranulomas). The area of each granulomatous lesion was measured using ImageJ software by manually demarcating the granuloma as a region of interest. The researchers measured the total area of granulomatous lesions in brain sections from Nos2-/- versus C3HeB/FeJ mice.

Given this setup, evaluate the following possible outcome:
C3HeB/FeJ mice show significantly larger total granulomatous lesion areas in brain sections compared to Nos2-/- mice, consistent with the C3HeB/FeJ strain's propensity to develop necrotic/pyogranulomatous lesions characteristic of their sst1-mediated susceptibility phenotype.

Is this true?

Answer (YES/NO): NO